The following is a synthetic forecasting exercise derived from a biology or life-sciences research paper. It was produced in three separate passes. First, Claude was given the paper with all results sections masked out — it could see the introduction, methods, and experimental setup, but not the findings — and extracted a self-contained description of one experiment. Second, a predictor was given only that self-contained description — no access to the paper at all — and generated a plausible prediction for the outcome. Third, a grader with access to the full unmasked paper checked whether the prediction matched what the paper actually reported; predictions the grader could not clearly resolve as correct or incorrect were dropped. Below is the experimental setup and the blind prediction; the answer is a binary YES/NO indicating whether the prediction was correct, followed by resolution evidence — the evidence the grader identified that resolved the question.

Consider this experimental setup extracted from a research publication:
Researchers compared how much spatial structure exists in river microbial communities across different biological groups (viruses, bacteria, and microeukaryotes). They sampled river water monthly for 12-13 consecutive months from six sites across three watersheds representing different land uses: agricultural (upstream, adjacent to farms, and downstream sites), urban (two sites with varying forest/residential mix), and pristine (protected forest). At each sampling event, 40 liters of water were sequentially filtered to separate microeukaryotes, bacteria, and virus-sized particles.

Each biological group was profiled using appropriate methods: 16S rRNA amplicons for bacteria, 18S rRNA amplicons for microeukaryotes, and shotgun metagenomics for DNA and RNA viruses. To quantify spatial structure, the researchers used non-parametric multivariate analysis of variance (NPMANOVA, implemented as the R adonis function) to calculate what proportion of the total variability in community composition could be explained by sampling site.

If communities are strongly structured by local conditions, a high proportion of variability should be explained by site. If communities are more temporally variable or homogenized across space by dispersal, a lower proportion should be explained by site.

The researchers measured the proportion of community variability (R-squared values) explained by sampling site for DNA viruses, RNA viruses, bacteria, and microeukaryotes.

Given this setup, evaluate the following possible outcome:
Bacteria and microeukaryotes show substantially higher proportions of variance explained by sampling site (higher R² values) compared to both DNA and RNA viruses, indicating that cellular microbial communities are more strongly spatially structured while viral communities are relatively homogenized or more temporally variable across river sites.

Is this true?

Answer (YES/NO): NO